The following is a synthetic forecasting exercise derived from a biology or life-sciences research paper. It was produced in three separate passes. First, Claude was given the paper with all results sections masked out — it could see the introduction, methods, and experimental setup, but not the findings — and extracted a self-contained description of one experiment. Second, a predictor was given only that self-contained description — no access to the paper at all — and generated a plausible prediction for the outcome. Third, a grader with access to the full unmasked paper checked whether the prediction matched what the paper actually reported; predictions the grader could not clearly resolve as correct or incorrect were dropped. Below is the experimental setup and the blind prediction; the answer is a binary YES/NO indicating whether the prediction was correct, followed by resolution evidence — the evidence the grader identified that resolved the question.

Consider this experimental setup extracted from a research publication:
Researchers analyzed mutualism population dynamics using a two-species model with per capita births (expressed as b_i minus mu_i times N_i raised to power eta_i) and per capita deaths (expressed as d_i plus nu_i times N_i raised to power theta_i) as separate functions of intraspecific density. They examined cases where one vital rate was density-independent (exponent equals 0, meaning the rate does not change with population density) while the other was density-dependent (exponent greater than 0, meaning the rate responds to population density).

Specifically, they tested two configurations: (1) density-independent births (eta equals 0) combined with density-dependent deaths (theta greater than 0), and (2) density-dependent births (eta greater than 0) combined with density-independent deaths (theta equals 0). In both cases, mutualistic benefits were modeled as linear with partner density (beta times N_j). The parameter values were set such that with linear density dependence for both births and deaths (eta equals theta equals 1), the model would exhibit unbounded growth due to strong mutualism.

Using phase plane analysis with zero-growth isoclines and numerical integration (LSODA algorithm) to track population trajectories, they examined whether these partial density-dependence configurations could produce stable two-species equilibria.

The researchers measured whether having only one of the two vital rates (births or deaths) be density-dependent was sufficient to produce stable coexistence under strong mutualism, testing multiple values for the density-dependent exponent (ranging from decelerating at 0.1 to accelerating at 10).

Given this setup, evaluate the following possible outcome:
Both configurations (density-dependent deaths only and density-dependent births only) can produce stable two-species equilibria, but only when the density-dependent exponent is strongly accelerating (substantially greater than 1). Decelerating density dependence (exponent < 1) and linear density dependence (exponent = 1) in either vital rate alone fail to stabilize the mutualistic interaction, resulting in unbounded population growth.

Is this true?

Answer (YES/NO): NO